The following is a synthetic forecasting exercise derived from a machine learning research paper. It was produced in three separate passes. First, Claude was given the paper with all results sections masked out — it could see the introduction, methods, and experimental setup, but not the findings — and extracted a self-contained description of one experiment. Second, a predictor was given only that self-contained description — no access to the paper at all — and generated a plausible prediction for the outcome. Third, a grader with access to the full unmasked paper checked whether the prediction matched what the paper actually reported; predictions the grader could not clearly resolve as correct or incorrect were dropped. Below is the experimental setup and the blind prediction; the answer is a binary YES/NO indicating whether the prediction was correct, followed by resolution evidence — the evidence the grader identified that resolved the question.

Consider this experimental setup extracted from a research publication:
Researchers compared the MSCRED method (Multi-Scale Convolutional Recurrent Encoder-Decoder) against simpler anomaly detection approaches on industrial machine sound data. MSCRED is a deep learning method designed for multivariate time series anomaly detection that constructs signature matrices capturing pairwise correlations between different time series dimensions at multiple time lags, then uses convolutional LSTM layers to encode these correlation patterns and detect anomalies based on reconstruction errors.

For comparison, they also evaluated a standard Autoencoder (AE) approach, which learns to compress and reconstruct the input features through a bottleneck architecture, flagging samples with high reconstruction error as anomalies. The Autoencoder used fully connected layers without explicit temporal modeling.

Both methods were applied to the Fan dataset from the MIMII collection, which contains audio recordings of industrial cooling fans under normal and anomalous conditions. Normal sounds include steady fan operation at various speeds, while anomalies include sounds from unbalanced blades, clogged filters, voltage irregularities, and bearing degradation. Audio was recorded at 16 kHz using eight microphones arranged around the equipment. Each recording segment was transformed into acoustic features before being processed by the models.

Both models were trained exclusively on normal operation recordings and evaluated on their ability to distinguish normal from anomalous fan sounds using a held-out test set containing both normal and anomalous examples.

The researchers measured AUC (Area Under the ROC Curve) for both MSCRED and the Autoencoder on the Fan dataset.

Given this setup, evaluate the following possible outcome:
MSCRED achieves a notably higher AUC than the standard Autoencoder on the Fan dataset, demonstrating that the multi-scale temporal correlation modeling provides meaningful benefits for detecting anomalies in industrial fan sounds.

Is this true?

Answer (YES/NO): NO